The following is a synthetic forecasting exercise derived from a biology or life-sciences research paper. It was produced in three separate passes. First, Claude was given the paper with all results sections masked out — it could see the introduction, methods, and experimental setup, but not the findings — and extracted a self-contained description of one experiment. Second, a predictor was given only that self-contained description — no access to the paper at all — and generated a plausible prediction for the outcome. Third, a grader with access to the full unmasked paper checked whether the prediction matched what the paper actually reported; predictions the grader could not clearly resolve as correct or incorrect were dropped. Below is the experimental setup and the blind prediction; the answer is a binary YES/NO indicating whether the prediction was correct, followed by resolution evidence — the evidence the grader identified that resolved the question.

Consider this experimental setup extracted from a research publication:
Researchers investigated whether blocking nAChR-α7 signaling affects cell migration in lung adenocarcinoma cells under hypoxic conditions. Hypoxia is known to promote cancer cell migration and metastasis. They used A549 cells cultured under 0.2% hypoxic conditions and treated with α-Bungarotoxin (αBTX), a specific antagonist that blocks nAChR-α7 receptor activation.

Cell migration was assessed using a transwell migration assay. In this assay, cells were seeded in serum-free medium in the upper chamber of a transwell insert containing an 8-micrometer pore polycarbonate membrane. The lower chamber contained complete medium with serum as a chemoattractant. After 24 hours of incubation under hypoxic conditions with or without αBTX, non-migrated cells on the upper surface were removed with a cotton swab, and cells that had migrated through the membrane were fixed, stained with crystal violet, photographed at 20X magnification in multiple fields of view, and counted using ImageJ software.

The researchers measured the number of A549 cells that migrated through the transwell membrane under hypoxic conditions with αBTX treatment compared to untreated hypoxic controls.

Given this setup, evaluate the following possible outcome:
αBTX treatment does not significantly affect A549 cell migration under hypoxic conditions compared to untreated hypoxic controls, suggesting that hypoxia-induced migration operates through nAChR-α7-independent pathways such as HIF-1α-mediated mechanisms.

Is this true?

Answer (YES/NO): NO